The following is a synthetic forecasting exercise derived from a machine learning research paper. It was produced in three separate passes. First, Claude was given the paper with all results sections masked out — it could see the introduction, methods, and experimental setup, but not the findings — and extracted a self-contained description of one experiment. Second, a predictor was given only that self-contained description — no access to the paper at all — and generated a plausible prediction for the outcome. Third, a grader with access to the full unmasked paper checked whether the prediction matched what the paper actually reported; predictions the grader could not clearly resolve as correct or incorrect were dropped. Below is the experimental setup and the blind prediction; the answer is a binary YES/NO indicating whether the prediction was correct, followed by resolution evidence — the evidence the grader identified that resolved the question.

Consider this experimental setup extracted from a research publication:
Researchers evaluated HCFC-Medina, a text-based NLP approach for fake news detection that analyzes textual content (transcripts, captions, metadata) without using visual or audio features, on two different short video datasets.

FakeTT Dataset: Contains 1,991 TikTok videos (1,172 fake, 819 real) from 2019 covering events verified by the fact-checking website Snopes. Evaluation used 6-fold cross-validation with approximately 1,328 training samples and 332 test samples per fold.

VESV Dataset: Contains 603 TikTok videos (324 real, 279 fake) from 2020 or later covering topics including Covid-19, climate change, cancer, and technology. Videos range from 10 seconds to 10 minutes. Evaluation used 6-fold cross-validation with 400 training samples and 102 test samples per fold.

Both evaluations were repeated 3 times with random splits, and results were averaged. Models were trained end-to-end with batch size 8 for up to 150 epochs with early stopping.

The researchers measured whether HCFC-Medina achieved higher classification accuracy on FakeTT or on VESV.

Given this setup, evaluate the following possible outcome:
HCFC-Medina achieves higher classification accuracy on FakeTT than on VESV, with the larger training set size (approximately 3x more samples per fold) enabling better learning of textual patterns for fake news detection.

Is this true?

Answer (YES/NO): NO